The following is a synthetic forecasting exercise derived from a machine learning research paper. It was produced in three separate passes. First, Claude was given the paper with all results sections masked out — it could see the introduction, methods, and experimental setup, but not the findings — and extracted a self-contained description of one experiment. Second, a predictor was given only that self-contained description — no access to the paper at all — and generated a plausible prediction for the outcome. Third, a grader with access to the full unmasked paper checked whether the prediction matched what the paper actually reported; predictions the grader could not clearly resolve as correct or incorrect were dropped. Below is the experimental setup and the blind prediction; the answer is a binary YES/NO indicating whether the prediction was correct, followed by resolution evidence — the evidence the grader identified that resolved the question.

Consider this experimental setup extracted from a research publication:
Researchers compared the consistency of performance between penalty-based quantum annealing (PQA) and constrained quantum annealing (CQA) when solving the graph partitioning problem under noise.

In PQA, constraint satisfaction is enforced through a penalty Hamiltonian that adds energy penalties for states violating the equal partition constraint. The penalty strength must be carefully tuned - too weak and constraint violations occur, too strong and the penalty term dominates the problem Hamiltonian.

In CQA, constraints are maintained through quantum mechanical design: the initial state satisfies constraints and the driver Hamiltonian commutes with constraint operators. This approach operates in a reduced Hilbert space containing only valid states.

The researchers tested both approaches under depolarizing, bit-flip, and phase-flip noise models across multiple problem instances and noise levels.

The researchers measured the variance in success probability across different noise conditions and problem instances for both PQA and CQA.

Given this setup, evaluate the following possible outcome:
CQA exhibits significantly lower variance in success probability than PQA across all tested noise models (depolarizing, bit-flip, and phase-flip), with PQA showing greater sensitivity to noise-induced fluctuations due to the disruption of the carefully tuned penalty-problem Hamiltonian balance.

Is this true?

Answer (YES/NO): NO